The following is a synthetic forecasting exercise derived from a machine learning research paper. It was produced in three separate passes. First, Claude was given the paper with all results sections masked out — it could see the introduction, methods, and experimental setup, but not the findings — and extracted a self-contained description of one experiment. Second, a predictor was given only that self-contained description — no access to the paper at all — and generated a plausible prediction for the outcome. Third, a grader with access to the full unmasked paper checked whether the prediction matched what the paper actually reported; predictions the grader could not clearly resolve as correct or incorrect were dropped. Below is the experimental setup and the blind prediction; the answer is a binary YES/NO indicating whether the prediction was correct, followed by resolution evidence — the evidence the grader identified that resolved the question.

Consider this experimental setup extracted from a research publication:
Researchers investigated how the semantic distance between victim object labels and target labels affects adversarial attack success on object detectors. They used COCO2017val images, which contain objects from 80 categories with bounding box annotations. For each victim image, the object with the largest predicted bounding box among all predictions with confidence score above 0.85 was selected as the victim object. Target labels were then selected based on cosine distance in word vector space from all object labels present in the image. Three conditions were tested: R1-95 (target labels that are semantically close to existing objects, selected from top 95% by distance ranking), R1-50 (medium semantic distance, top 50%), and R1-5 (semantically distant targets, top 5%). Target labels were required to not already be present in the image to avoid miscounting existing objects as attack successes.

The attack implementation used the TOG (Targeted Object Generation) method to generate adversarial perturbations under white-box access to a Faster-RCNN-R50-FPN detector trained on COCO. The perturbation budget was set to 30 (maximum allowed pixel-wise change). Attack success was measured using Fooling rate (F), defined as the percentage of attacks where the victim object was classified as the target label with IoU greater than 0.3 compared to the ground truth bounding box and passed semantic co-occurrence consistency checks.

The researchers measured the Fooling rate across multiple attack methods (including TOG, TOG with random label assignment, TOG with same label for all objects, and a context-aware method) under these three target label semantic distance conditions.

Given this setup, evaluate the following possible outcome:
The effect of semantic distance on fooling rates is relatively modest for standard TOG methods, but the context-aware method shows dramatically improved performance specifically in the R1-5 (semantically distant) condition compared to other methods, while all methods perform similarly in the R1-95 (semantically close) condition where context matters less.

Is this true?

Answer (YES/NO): NO